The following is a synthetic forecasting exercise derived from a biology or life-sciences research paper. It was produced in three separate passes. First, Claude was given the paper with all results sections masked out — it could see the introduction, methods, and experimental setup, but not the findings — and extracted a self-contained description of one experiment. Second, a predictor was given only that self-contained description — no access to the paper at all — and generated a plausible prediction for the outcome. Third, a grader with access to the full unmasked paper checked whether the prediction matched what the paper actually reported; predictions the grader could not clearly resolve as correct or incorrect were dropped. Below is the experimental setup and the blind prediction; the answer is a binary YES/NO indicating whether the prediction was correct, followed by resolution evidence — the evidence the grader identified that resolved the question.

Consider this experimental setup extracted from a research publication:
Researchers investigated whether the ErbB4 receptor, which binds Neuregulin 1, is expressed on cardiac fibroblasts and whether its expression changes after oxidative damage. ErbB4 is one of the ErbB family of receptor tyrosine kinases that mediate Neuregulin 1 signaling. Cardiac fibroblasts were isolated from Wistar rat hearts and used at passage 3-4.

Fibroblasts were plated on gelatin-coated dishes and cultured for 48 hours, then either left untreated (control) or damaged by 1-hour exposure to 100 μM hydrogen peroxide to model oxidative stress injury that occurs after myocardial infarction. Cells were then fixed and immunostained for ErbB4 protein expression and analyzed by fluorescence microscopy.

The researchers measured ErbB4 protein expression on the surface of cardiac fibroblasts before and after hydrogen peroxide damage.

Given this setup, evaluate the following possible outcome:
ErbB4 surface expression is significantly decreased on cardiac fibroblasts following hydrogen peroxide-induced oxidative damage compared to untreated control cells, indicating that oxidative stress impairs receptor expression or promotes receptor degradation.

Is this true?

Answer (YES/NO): NO